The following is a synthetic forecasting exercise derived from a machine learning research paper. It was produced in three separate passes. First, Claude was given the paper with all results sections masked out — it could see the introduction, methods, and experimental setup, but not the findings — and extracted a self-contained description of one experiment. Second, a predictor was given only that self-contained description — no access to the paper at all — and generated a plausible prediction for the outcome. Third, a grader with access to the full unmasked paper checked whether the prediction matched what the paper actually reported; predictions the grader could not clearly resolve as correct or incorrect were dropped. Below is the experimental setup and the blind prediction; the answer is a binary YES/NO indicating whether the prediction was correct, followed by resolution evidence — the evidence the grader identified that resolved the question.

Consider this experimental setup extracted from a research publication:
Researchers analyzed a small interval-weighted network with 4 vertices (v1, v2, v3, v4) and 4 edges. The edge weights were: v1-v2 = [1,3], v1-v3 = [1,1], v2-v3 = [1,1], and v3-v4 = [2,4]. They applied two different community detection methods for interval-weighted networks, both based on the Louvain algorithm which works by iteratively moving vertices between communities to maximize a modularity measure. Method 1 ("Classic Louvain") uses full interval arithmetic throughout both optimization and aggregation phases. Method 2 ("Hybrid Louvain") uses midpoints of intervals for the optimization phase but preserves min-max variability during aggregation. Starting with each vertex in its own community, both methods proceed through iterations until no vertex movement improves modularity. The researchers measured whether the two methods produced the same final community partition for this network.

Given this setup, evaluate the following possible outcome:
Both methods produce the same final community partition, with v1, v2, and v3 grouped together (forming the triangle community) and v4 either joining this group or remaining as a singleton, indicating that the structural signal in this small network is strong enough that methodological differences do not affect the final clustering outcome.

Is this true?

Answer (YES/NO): NO